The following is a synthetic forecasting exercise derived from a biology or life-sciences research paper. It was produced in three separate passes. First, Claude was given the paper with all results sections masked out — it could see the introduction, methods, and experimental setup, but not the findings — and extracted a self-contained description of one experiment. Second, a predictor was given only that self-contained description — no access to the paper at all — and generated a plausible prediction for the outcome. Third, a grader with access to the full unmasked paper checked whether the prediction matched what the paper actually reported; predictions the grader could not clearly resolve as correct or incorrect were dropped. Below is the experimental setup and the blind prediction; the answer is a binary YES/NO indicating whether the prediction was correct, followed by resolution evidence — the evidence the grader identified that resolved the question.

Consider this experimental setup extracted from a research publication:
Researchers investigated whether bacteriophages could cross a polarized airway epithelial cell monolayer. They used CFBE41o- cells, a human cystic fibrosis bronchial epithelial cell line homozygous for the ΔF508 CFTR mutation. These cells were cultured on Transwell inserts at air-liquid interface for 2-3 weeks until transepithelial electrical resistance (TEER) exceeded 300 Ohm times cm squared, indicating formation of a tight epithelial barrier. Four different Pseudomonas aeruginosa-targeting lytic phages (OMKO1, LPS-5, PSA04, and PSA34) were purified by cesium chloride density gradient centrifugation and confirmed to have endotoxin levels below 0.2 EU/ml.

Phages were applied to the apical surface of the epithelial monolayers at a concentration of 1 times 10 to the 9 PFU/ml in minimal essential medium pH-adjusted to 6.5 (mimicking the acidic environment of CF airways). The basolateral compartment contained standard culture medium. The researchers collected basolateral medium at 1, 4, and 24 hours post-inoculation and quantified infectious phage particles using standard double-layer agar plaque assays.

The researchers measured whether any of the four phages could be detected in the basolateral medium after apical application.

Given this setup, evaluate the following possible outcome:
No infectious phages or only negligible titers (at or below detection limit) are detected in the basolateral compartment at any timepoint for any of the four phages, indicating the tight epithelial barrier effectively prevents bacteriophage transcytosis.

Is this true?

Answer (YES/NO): NO